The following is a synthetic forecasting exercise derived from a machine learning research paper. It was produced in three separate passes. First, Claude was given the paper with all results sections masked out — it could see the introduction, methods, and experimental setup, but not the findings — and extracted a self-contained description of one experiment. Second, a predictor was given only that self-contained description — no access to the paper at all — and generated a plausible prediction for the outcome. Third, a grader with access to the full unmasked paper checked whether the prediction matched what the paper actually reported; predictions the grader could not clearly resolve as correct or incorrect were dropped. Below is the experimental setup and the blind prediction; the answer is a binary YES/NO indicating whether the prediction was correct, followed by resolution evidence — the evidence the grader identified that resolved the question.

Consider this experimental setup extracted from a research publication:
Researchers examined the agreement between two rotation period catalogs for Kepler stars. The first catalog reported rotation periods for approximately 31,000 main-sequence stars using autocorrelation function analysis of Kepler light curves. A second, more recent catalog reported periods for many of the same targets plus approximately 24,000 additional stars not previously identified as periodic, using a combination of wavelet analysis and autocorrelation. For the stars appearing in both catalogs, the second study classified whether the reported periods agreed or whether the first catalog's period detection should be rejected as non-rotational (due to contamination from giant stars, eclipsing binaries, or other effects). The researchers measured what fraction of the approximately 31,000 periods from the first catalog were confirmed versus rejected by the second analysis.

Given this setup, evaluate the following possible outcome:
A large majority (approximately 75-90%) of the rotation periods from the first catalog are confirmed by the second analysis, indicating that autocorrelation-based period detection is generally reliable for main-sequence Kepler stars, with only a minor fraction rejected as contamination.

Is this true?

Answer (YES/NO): NO